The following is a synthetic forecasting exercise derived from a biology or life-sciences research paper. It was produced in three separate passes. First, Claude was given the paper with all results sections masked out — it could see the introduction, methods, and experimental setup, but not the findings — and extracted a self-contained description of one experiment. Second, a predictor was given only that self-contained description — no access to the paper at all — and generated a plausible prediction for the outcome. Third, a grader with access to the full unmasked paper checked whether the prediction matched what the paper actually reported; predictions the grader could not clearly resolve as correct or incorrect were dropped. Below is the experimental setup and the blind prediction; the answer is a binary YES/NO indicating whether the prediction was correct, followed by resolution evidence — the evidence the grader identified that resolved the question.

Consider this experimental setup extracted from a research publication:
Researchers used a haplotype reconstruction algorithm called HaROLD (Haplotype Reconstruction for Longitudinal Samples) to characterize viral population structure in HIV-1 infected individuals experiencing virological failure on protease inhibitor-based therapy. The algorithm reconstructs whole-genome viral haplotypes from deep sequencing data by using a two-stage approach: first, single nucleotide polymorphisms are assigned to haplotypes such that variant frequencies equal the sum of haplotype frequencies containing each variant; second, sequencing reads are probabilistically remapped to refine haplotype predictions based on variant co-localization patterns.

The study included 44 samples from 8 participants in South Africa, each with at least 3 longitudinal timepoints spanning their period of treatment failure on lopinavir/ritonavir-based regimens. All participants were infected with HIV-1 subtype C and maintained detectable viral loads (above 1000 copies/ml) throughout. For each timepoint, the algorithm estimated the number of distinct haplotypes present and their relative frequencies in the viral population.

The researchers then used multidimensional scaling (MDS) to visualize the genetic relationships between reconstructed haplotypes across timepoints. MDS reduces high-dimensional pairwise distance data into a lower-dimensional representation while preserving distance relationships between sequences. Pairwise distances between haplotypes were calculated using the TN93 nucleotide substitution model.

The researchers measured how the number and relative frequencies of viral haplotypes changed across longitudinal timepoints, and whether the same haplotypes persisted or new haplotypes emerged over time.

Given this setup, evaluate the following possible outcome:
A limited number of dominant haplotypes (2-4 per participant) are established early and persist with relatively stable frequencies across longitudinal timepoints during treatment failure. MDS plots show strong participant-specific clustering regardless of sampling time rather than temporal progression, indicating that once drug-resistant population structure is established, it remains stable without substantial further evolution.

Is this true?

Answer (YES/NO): NO